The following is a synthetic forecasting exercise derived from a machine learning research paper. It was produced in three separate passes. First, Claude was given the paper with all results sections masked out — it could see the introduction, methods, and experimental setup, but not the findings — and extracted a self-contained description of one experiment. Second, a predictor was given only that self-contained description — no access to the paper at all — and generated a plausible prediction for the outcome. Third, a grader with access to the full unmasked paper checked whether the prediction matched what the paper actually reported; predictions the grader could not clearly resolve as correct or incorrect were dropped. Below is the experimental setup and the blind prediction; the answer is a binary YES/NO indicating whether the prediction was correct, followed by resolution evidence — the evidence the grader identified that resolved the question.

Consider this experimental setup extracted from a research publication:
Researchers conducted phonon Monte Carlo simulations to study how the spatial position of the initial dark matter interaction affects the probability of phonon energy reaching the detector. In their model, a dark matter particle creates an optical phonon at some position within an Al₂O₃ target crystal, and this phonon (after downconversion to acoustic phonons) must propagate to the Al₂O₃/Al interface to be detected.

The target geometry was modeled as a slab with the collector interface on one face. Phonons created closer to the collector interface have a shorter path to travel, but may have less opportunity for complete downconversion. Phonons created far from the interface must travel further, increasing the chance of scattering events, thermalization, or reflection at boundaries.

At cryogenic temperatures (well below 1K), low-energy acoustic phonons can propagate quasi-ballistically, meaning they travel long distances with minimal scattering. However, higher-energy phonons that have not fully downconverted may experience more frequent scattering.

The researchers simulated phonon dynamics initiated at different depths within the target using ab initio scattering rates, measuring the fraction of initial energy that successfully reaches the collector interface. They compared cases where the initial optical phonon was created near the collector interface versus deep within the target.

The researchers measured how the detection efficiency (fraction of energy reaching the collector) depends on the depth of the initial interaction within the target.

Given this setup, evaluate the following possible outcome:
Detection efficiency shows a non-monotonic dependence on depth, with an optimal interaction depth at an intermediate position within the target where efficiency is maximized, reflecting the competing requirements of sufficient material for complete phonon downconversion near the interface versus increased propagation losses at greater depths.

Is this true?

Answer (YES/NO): NO